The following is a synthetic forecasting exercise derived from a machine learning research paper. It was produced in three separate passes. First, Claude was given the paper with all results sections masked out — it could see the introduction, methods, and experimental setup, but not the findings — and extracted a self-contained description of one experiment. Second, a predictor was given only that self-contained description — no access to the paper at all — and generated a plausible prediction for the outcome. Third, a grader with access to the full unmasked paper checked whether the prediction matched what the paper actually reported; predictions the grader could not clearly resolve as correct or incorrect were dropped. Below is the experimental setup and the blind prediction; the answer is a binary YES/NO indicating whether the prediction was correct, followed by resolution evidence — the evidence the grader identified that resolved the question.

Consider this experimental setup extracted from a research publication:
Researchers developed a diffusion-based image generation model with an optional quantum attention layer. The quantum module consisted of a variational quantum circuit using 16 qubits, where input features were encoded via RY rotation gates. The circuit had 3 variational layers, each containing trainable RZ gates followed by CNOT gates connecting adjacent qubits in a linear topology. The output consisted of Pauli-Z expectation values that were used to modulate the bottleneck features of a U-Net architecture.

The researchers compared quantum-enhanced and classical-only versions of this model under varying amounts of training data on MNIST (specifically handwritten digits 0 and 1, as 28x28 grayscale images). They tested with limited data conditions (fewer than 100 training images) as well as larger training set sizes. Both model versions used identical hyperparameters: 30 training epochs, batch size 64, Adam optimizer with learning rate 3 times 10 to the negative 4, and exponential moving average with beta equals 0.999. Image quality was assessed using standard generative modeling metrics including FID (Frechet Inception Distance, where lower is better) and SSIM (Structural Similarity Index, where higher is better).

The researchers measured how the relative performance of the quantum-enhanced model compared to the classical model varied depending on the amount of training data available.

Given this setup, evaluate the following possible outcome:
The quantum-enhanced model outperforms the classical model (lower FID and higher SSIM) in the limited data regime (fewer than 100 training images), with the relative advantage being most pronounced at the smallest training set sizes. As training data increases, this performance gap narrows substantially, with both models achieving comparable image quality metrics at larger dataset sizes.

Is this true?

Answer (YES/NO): NO